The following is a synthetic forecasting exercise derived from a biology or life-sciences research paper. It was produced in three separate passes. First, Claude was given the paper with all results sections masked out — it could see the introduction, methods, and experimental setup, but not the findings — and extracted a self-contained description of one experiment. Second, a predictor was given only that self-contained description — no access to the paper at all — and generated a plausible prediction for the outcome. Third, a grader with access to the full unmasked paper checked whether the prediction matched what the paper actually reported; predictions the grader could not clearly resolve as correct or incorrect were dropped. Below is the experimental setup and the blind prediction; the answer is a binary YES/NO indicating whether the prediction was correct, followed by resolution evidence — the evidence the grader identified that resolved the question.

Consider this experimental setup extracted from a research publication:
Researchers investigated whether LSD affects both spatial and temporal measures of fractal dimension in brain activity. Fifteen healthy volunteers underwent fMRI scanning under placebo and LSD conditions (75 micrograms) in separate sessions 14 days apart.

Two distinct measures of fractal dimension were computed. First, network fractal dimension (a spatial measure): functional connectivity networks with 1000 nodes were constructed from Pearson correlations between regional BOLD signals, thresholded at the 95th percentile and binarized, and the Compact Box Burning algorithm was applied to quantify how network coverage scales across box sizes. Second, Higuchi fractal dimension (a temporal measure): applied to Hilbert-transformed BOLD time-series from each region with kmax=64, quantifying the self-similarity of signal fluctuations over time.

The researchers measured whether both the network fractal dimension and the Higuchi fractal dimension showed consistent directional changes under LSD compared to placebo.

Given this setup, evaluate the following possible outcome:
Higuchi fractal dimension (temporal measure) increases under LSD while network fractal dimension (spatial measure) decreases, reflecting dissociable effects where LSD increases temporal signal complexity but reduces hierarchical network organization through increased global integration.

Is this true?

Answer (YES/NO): NO